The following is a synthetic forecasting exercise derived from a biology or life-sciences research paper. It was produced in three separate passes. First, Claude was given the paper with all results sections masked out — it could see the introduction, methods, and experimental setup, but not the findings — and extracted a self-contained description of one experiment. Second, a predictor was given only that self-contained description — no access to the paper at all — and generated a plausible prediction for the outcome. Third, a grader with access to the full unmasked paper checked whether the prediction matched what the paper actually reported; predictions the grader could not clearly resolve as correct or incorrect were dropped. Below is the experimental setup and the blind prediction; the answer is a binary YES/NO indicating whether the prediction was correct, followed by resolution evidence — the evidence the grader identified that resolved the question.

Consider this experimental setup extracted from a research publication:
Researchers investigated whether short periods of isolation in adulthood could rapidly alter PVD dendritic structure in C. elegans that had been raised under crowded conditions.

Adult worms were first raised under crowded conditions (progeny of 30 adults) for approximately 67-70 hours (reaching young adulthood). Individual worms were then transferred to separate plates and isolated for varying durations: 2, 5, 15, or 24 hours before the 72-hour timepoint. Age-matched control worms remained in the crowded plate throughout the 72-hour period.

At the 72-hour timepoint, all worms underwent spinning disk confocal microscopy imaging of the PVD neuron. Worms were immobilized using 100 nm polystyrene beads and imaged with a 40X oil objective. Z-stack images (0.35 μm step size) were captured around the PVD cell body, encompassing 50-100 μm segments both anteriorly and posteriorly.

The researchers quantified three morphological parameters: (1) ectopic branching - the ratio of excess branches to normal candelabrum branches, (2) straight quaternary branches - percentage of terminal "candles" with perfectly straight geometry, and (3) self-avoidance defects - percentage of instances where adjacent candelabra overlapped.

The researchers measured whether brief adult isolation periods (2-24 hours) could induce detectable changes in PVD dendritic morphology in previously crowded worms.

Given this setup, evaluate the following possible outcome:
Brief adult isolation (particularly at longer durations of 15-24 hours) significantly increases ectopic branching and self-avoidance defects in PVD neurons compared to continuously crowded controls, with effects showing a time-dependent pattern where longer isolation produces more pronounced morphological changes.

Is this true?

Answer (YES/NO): NO